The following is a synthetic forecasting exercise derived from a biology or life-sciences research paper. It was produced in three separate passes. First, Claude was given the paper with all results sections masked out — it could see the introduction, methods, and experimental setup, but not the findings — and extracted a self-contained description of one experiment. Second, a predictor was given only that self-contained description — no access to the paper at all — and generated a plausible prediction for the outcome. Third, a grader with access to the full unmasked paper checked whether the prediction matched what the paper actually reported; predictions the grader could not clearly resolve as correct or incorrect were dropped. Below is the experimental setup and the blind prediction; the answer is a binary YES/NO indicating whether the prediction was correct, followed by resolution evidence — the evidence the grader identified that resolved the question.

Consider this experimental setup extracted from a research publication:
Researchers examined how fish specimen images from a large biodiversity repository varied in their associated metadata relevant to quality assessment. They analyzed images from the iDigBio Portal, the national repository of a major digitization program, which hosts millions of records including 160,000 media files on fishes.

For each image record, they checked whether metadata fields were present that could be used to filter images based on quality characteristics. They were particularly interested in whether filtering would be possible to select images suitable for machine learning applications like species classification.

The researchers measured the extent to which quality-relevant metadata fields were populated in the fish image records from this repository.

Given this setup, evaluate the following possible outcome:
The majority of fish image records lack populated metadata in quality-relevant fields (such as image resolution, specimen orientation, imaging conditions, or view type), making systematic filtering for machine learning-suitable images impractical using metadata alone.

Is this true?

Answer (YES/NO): YES